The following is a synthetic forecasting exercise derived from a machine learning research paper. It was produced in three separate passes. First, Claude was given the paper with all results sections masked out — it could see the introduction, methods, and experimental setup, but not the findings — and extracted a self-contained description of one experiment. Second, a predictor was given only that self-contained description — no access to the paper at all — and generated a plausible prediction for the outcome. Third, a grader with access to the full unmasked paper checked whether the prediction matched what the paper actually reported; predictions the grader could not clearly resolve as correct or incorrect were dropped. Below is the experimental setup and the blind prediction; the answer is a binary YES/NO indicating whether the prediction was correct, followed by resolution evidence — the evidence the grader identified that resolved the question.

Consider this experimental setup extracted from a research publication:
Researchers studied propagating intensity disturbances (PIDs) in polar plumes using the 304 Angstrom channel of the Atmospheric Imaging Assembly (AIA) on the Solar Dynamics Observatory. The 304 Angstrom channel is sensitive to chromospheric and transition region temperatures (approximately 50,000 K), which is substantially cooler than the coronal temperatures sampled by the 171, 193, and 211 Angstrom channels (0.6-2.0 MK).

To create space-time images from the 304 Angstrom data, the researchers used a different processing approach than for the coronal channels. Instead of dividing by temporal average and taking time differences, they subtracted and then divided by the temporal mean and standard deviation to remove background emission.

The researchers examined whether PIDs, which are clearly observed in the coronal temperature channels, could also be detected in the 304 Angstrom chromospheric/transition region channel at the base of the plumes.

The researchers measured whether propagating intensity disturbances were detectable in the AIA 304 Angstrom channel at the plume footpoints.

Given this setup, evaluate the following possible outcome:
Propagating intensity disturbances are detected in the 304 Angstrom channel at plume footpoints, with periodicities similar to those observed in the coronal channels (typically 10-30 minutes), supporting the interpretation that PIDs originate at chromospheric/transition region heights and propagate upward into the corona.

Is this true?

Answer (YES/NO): NO